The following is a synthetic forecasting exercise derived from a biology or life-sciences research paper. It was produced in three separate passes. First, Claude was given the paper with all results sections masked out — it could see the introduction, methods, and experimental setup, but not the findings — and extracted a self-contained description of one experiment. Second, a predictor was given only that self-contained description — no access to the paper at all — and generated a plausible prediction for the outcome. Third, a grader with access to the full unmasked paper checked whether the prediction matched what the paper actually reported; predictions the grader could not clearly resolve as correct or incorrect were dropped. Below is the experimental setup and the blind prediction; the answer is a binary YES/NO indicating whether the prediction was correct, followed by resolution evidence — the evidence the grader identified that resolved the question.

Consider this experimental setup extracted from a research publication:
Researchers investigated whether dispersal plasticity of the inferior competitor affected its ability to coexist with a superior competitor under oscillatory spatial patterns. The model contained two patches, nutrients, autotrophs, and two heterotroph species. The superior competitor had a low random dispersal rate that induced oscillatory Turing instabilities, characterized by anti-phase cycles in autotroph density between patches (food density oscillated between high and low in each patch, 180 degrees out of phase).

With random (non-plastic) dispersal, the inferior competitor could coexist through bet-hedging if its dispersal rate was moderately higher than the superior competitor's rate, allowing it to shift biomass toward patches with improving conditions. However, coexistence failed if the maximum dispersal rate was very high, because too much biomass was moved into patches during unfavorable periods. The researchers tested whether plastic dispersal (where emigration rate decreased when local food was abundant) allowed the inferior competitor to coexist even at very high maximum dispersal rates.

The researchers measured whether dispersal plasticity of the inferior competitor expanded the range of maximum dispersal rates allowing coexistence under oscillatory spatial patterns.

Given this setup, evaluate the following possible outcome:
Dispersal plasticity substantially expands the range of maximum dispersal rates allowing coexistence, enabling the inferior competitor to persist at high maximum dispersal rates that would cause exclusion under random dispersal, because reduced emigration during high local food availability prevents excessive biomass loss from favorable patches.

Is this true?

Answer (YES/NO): YES